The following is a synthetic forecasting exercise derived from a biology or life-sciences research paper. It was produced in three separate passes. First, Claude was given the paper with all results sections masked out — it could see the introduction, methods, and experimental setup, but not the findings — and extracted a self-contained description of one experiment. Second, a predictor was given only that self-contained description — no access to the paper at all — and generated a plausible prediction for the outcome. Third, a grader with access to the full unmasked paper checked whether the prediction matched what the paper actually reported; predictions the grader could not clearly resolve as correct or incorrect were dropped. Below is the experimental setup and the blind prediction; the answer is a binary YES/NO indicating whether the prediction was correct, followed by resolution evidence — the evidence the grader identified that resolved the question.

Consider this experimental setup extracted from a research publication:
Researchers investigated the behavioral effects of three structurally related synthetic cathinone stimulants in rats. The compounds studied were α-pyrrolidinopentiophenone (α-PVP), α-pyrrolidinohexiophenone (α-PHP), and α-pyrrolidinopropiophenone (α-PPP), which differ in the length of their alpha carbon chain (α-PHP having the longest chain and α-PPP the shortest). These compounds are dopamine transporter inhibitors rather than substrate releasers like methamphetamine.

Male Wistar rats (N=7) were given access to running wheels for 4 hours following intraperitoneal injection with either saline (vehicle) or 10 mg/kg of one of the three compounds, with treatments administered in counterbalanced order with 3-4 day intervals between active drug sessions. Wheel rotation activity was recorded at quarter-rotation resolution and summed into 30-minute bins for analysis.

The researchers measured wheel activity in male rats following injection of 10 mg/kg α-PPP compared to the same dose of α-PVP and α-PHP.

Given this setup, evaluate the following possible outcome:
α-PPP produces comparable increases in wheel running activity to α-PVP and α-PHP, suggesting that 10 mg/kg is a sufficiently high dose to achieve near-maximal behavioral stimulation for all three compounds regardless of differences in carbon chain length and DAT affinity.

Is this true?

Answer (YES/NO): NO